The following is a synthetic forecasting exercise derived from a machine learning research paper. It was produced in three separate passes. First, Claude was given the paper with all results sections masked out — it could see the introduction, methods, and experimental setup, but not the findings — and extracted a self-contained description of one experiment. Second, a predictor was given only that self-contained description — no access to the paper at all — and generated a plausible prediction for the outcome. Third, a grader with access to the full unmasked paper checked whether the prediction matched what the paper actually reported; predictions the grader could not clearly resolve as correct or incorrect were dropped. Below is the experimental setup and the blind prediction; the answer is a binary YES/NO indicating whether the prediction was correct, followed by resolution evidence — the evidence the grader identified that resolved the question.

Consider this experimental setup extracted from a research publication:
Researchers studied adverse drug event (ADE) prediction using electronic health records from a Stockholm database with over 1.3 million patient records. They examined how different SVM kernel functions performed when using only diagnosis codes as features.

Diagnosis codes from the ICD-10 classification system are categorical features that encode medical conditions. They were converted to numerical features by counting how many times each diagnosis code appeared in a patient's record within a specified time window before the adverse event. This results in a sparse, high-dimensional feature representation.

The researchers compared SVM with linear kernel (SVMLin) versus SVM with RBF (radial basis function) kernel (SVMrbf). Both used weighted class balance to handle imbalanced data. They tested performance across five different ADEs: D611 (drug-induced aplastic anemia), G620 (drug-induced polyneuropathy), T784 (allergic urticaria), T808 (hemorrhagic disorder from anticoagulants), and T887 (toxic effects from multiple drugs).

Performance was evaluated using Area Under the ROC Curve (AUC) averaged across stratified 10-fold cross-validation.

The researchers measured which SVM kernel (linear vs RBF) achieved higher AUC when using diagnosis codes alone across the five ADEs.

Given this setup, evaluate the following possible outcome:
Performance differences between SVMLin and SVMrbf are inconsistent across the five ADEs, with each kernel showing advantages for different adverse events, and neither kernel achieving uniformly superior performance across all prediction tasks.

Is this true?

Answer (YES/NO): NO